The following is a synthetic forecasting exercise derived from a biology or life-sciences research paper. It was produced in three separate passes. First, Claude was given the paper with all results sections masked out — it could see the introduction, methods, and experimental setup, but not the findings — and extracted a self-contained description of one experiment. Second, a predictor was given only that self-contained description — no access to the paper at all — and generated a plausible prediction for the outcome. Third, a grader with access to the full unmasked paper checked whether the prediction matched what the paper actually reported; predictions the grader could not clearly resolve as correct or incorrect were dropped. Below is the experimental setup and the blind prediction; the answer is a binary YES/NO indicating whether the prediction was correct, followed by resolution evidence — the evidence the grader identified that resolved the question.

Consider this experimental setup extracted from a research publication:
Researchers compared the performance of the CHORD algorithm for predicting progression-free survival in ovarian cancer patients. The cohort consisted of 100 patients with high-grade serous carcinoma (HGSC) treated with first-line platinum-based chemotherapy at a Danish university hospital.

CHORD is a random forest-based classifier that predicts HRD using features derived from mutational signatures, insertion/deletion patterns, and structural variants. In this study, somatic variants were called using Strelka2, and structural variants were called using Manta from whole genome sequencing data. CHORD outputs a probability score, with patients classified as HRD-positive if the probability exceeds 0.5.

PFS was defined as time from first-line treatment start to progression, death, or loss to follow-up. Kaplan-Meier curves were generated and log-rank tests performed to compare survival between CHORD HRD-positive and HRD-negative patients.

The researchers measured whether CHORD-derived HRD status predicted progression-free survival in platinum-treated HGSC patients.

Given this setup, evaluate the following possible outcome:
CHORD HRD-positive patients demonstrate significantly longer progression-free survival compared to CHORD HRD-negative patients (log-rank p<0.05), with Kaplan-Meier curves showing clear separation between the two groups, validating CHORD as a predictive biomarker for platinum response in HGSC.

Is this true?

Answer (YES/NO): YES